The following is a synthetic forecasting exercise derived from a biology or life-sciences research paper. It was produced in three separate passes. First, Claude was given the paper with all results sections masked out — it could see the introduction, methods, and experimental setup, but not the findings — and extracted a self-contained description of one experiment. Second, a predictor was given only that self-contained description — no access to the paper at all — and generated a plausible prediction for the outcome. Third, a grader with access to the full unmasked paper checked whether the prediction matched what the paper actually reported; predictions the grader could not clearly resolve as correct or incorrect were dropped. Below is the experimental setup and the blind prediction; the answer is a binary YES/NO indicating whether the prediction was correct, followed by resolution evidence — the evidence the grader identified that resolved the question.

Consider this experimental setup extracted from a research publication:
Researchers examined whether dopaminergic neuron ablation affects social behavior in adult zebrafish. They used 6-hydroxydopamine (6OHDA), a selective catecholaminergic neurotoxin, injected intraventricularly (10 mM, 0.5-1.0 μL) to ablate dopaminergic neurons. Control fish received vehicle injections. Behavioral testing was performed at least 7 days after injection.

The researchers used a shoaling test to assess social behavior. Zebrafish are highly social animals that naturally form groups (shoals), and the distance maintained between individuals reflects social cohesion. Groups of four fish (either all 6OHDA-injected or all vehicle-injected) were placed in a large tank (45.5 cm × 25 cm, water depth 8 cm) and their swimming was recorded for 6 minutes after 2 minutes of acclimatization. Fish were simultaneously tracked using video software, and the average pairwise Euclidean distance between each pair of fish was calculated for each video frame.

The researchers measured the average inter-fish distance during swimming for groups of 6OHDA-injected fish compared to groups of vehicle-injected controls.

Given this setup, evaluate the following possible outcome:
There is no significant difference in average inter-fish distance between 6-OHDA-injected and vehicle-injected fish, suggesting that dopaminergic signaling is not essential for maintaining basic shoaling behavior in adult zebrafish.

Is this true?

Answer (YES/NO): NO